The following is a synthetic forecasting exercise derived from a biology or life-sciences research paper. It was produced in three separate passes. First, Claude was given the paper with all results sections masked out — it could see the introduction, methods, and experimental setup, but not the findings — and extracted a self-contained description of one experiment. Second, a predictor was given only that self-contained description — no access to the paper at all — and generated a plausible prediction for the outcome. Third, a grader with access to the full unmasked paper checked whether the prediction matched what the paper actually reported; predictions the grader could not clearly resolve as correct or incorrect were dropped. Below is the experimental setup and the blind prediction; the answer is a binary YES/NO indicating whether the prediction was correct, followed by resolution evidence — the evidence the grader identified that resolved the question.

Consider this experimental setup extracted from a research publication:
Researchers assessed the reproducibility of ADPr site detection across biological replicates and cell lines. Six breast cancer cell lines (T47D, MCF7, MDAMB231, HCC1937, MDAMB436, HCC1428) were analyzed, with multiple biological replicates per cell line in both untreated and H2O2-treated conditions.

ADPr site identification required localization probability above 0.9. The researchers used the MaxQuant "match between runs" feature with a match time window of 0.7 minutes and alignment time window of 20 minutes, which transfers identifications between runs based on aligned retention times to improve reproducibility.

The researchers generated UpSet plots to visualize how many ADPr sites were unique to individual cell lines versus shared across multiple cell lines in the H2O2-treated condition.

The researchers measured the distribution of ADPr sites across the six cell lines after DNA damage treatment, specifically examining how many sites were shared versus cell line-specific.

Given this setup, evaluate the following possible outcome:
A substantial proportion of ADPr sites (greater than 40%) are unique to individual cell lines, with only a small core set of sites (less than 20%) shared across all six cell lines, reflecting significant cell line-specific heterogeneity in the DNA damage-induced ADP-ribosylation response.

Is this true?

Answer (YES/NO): NO